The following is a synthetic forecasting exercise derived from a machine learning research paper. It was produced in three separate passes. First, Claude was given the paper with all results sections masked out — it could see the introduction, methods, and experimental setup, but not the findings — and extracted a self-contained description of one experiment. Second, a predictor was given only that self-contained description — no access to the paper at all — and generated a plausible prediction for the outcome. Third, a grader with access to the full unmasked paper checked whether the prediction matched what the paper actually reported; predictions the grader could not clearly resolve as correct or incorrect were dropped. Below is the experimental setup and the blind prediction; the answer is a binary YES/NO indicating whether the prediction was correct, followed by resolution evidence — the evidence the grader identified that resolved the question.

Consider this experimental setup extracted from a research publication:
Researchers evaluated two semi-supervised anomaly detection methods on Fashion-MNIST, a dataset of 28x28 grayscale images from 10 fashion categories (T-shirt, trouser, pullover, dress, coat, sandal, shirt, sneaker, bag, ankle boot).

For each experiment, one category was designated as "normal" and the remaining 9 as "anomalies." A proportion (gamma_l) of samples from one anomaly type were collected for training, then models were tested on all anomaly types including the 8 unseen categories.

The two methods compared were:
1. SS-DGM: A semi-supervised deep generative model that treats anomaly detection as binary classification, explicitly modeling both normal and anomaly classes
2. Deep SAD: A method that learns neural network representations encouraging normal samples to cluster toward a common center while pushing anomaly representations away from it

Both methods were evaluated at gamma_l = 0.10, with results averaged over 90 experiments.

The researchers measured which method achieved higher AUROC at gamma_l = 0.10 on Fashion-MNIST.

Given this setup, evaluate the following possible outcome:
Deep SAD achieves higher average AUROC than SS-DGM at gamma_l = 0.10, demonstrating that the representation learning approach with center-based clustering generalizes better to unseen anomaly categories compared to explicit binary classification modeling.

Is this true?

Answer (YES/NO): YES